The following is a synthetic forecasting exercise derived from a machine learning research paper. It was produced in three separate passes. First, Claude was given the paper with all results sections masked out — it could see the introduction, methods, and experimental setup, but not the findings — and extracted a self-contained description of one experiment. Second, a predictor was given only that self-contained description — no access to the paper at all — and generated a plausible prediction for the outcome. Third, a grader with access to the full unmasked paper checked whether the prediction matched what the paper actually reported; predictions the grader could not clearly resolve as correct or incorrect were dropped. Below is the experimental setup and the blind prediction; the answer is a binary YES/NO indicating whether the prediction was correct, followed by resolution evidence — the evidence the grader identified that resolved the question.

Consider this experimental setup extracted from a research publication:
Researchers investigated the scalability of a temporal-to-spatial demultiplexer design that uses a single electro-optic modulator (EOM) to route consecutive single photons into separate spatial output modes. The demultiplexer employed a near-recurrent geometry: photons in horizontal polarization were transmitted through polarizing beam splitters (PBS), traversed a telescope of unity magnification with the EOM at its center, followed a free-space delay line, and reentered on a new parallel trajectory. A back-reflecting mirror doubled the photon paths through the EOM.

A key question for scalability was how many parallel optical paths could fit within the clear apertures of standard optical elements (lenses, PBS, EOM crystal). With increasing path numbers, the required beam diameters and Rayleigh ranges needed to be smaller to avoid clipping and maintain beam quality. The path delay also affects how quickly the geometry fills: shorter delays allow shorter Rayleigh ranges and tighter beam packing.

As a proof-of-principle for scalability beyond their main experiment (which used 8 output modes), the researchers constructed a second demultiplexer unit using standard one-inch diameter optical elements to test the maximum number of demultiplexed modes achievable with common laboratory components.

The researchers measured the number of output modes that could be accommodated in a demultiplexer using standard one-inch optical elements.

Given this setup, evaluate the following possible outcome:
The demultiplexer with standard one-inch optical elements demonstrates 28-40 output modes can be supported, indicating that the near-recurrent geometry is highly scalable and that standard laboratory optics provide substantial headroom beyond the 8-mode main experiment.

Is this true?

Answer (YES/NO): NO